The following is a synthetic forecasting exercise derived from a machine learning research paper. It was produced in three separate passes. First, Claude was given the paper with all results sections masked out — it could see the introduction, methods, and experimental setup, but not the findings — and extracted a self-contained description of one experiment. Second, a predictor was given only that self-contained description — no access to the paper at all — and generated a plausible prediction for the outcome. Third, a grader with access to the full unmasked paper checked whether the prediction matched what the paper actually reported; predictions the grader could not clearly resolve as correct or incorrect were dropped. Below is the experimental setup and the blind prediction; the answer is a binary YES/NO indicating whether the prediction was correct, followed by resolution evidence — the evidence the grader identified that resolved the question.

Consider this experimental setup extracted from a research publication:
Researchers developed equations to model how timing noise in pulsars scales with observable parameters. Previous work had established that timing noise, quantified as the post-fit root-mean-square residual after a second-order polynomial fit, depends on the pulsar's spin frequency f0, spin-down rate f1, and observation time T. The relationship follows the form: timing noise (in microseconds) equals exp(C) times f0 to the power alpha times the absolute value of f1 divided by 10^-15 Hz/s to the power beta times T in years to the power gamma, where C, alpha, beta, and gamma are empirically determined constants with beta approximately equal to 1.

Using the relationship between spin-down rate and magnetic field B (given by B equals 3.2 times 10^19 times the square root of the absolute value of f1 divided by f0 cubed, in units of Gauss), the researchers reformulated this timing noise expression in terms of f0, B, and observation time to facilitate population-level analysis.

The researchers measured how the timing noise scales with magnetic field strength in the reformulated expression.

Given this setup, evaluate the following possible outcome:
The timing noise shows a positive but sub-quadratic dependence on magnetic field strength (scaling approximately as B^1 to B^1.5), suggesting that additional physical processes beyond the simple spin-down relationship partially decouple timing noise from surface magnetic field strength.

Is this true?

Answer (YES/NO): NO